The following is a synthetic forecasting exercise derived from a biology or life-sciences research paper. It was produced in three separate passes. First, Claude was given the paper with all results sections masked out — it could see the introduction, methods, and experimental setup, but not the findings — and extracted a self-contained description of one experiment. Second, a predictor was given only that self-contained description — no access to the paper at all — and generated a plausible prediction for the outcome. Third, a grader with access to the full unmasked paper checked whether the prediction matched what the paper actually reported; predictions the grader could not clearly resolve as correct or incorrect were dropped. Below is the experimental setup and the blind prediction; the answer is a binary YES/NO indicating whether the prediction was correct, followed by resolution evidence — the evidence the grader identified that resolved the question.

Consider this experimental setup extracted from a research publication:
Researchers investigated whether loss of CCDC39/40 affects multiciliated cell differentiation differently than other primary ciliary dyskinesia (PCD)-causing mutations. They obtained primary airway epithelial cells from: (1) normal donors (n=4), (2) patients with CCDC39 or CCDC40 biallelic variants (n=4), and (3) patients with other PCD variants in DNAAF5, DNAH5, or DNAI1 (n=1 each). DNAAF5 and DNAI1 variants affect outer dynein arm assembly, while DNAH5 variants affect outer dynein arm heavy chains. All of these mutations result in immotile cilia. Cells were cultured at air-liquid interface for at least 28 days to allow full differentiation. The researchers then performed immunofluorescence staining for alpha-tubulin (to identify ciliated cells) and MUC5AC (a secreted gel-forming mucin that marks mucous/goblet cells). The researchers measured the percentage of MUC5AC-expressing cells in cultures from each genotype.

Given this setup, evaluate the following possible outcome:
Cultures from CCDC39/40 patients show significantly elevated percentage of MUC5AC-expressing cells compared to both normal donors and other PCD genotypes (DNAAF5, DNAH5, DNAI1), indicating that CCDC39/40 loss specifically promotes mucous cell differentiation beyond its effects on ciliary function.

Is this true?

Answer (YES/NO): YES